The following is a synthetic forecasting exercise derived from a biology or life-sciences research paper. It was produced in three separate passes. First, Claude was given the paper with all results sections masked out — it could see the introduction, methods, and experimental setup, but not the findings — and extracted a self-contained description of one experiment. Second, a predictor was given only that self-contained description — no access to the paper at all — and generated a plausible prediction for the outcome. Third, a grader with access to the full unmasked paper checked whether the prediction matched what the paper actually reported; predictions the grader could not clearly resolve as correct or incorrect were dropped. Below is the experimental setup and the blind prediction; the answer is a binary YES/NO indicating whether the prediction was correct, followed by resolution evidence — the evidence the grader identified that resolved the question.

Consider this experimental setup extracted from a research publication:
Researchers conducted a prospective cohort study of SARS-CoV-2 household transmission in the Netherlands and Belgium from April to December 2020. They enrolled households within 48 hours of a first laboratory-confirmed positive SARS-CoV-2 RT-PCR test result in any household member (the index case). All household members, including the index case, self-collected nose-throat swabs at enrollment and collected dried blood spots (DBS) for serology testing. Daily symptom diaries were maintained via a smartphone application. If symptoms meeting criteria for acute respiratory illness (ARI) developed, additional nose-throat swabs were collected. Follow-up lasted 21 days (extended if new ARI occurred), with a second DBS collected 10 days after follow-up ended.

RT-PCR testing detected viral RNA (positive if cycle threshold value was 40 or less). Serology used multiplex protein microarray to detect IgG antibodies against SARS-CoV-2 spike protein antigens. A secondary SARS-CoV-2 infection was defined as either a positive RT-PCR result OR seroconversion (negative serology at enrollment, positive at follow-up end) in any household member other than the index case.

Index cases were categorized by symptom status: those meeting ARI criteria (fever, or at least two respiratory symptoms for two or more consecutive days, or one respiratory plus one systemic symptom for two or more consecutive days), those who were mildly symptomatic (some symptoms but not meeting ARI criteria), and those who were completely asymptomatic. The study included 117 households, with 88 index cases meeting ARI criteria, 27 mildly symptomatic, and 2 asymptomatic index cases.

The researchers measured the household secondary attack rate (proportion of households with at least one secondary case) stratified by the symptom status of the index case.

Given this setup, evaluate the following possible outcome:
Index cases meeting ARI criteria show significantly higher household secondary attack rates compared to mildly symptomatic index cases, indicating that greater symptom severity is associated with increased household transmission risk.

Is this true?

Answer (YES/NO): YES